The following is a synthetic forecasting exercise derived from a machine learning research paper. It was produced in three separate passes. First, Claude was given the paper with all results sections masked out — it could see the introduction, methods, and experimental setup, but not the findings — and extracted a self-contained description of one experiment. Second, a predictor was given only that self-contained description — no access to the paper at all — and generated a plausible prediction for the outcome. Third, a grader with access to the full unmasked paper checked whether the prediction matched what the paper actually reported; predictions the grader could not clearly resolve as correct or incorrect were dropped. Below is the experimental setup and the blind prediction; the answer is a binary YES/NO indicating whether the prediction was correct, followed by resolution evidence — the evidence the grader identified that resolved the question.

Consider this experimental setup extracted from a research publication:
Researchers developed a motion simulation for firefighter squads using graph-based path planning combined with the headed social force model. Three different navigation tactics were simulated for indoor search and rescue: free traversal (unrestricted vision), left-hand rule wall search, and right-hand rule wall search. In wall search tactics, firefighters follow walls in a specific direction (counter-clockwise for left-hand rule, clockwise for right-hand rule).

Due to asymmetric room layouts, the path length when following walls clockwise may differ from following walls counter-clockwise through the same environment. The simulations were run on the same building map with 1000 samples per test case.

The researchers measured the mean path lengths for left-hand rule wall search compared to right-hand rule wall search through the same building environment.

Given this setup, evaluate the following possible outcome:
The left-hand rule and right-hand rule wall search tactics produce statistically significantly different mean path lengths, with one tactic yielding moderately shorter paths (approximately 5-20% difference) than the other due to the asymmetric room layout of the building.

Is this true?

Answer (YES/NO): NO